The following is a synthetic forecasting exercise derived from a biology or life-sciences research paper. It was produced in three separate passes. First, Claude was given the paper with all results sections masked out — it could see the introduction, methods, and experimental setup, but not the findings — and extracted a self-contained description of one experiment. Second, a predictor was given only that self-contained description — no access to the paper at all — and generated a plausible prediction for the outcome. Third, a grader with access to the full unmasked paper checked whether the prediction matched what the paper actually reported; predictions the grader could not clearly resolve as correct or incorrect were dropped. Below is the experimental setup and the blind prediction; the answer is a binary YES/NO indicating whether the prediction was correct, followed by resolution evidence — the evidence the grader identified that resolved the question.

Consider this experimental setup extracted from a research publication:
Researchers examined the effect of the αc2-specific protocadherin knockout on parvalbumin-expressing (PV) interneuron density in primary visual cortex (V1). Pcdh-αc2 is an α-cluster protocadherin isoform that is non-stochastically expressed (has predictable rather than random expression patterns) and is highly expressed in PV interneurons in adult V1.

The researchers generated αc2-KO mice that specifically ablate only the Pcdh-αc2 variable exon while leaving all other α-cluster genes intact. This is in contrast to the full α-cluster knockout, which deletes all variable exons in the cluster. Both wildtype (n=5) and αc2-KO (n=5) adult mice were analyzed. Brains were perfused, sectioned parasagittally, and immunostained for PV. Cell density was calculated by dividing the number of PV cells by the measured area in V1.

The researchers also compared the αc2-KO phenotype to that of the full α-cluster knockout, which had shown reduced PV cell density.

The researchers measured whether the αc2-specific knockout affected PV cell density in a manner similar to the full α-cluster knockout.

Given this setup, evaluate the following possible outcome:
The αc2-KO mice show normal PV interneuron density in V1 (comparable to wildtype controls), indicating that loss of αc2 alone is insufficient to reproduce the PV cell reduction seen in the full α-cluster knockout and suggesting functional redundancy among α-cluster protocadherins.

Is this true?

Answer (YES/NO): YES